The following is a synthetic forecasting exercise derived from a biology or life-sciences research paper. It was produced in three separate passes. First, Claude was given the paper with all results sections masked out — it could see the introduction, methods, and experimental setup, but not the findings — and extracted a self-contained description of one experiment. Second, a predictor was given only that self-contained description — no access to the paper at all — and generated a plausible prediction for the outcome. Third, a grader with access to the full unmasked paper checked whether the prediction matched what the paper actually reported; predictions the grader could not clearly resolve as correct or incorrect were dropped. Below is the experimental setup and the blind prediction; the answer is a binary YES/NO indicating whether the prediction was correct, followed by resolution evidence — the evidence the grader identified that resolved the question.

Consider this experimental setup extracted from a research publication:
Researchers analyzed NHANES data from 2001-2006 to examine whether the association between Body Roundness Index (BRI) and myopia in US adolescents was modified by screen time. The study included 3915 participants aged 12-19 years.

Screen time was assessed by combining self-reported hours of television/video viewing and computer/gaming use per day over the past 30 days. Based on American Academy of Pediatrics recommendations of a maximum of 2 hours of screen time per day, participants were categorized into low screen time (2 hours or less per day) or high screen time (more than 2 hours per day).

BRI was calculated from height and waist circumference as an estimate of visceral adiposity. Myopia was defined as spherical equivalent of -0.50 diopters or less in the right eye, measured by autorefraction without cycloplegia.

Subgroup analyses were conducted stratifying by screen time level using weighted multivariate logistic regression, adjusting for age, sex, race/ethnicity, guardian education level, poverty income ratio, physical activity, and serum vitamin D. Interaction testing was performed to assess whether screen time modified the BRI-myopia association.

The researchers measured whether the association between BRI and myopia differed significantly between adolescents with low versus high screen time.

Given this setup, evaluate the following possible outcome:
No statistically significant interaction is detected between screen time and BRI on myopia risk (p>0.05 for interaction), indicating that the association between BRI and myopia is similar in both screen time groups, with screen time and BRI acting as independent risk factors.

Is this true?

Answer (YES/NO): YES